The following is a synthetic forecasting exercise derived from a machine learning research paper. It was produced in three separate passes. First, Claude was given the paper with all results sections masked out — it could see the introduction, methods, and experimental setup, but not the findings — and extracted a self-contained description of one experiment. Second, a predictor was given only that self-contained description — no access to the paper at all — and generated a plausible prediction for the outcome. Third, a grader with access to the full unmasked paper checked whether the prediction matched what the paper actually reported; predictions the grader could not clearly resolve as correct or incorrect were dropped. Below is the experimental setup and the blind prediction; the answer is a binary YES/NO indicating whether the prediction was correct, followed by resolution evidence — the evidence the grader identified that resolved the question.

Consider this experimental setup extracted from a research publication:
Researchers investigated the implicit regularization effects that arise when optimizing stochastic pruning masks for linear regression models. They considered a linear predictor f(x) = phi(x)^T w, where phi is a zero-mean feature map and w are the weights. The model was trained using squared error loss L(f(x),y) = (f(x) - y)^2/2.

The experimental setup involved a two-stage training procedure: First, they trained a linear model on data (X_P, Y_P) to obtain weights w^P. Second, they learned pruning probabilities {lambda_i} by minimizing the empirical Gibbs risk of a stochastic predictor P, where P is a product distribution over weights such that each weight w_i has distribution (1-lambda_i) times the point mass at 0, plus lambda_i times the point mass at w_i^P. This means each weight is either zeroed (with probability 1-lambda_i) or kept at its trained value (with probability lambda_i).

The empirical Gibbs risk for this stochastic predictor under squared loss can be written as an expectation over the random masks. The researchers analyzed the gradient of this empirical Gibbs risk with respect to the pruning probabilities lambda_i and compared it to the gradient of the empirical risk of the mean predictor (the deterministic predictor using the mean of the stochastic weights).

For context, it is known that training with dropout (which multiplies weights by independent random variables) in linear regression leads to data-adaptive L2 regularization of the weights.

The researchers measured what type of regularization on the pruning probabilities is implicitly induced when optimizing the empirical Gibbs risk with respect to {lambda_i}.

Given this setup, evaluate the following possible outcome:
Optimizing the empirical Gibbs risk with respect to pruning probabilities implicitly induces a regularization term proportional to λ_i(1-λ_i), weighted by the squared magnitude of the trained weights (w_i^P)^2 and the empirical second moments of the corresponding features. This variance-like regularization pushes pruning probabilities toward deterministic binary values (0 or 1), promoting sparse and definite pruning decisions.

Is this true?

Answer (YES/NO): NO